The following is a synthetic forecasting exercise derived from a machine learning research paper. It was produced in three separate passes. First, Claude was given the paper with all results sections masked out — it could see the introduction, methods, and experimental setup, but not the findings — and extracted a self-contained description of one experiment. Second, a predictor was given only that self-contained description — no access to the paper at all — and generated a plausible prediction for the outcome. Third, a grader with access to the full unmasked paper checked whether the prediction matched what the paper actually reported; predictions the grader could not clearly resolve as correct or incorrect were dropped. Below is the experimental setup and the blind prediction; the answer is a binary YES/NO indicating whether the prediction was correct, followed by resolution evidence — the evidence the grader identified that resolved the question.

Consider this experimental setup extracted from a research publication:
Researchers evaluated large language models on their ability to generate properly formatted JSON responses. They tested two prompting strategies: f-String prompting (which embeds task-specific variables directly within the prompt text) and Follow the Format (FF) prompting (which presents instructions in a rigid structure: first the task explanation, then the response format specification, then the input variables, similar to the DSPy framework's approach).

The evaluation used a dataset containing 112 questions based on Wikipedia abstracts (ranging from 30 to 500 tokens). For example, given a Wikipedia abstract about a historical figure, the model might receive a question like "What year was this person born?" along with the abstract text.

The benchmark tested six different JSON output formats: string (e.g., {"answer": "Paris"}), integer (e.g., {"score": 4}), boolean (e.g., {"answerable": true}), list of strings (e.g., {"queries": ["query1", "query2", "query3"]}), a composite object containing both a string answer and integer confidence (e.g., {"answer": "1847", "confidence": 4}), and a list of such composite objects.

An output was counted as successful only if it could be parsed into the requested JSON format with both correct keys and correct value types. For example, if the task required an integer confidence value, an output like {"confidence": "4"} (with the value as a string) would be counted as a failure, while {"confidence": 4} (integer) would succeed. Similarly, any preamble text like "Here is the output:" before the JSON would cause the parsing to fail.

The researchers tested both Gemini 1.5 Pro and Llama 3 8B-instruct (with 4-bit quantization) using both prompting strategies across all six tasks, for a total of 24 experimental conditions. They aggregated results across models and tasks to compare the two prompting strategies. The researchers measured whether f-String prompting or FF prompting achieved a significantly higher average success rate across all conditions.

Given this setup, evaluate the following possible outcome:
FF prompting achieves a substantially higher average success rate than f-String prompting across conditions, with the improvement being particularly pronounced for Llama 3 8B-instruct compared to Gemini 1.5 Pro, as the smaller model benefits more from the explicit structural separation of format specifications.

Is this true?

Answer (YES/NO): NO